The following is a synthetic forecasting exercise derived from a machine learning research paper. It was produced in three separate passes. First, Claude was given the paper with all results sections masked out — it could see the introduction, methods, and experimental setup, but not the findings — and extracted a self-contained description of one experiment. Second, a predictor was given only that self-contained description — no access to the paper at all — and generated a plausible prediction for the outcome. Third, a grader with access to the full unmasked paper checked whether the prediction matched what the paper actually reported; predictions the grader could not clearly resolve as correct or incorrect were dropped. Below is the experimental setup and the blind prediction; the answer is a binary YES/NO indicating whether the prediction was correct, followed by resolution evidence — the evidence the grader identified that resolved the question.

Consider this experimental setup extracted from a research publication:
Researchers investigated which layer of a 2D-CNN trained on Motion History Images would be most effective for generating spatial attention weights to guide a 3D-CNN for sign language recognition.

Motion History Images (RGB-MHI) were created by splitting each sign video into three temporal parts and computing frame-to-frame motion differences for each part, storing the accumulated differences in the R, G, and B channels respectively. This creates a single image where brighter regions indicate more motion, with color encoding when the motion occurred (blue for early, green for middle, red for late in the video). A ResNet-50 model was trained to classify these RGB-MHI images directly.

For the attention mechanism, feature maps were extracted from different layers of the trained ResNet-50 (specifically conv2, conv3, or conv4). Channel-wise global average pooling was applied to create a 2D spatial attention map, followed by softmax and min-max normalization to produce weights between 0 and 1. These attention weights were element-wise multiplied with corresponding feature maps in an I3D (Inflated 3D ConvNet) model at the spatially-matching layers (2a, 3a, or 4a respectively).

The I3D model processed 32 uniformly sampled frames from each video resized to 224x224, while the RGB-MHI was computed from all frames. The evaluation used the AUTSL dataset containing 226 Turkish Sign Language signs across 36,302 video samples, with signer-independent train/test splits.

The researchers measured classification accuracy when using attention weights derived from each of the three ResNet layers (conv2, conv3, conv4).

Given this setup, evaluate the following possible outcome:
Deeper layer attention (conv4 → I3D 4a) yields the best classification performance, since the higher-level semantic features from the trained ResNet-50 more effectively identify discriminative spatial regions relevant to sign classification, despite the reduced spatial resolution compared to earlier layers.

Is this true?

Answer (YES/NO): NO